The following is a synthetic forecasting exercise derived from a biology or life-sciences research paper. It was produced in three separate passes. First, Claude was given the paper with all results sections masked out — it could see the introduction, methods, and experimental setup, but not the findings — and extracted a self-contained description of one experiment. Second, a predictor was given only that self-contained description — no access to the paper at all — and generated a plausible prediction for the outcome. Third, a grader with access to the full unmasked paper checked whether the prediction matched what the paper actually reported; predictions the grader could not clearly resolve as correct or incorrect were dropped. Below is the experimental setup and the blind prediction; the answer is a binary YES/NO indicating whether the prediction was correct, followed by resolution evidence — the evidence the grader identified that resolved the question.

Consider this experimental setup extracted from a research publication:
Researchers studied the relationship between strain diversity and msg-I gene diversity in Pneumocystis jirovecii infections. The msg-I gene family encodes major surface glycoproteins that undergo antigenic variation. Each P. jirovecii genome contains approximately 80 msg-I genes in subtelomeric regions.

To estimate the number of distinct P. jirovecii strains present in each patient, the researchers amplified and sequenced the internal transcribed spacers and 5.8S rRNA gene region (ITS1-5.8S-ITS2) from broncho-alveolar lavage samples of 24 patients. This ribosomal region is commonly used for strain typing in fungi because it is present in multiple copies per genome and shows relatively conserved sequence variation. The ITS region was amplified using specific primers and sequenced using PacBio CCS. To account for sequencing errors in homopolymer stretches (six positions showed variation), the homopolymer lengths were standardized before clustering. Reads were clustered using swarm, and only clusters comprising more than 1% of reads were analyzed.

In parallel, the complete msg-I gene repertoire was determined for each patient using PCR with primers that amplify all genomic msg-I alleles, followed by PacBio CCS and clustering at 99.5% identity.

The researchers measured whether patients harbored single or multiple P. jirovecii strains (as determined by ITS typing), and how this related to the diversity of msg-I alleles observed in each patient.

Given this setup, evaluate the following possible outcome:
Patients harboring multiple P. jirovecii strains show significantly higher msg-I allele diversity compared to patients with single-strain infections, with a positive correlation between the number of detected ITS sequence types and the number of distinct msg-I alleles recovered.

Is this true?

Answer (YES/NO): YES